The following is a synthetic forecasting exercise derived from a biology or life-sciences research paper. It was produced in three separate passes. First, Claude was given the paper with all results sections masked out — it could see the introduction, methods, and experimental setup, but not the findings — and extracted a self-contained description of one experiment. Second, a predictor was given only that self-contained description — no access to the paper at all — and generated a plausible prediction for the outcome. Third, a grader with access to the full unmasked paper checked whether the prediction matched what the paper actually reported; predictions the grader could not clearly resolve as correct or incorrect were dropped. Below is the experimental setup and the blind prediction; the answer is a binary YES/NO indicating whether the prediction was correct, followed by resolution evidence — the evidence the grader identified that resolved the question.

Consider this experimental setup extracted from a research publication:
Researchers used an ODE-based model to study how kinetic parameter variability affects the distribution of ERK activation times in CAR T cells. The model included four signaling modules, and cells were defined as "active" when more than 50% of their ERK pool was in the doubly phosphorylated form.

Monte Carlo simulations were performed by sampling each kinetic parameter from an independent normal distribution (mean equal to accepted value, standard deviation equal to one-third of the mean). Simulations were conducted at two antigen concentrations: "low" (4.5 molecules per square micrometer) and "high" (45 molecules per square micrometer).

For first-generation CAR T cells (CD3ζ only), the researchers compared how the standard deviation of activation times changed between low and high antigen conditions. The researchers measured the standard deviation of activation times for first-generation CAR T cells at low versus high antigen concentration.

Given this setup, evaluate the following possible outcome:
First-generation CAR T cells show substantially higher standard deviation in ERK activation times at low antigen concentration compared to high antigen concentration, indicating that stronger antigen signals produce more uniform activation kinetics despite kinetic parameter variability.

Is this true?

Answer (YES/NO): YES